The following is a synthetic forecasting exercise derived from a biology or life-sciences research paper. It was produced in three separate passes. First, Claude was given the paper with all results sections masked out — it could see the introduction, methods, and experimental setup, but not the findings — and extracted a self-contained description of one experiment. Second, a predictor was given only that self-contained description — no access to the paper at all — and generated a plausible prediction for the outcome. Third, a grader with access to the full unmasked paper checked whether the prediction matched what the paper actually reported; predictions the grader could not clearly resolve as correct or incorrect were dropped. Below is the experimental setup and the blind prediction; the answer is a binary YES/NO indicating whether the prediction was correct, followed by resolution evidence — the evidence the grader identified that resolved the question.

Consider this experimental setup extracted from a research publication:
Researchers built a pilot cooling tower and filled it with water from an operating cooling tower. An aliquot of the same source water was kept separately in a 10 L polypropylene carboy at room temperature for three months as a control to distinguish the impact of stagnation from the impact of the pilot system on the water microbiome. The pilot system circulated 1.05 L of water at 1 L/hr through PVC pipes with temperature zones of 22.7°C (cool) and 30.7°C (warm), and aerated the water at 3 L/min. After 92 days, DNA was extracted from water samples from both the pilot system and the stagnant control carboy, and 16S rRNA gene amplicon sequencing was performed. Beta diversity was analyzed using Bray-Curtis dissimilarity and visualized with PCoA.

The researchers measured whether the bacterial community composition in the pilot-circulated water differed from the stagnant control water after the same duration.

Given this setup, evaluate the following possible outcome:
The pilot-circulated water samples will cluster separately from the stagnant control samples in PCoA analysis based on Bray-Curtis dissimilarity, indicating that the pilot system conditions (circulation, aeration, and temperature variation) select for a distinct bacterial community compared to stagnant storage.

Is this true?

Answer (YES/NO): YES